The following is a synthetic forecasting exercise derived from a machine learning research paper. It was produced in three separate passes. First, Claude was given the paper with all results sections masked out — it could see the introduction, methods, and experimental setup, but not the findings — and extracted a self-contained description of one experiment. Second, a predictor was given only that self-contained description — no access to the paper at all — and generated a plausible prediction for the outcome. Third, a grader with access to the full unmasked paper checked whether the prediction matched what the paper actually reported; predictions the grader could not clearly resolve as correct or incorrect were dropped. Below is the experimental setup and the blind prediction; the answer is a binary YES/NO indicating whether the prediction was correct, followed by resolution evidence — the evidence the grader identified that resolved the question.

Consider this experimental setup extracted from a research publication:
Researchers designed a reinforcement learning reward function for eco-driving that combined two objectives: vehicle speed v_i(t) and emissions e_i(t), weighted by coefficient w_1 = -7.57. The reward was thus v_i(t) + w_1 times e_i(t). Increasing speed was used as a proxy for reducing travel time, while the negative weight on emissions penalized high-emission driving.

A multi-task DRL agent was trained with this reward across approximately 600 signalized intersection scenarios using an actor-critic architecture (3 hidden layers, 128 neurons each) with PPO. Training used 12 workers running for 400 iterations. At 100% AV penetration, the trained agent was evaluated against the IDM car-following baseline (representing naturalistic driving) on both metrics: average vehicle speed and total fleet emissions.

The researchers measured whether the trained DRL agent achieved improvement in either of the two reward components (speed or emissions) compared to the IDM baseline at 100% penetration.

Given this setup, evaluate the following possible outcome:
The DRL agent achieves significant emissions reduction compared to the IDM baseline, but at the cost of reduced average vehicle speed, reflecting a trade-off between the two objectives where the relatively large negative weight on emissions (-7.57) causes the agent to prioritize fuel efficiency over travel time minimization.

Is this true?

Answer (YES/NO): NO